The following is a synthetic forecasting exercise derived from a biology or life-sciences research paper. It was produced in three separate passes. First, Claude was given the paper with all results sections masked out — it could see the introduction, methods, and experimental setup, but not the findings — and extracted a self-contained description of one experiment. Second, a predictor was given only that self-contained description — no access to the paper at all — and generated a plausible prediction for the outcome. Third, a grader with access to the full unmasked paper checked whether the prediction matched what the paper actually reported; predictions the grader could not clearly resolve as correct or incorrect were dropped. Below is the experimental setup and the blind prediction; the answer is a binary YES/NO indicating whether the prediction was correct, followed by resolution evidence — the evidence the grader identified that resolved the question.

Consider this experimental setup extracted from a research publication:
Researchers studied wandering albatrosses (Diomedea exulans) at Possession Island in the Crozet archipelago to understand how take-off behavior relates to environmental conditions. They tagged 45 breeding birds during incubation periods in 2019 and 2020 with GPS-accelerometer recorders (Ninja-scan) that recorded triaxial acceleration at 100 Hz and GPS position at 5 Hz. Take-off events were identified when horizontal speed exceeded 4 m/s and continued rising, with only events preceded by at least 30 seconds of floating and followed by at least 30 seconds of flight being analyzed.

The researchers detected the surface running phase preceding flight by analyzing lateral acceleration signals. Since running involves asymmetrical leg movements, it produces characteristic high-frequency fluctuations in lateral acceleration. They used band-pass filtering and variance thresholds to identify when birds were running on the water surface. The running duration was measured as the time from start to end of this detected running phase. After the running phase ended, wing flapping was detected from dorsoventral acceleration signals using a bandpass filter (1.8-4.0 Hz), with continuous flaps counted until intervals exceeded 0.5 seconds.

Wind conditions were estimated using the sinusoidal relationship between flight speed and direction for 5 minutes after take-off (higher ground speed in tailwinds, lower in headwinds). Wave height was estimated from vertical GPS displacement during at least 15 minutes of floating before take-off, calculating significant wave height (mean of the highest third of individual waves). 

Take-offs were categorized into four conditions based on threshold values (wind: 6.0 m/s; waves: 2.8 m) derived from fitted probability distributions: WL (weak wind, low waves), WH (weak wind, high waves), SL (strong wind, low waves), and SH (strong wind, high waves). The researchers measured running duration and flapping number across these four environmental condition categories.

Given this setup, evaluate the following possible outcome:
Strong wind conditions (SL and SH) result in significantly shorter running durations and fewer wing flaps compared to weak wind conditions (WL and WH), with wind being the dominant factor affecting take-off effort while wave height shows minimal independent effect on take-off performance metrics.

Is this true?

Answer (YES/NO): NO